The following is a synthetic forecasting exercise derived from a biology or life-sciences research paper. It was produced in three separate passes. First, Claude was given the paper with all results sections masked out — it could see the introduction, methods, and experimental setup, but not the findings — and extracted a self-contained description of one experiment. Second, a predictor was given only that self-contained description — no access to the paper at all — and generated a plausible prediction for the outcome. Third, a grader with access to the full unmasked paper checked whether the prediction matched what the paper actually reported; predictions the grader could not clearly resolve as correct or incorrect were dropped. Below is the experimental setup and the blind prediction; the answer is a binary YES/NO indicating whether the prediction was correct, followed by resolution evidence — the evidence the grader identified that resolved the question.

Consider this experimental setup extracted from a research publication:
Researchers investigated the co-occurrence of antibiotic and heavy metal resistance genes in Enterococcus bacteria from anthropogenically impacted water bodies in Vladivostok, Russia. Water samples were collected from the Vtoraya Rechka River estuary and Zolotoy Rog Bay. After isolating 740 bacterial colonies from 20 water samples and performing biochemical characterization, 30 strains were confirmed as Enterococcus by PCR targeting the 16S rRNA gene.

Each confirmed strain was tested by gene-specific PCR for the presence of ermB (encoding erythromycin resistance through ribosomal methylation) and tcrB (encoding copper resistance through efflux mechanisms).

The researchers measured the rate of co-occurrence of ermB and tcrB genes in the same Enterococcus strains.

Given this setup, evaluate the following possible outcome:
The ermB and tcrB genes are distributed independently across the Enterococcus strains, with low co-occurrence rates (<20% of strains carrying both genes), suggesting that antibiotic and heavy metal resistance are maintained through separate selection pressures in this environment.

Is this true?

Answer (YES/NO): NO